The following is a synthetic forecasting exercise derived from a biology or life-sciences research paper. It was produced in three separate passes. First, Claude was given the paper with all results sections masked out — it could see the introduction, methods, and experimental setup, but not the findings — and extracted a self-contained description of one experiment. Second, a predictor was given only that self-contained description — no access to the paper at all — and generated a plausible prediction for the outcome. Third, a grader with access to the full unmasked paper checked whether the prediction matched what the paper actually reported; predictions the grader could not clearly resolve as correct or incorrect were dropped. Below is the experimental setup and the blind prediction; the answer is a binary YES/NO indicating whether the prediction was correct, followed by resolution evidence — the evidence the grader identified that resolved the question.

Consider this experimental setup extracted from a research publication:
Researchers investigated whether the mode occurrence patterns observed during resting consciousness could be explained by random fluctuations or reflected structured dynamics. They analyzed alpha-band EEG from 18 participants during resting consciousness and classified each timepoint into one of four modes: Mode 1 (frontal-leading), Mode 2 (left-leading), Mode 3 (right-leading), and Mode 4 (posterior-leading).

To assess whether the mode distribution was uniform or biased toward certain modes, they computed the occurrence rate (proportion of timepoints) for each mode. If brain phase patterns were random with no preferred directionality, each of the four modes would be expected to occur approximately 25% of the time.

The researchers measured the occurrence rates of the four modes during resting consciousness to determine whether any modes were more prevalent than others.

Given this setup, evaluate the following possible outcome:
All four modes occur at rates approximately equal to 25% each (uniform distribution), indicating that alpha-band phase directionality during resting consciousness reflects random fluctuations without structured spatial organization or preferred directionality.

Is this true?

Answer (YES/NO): NO